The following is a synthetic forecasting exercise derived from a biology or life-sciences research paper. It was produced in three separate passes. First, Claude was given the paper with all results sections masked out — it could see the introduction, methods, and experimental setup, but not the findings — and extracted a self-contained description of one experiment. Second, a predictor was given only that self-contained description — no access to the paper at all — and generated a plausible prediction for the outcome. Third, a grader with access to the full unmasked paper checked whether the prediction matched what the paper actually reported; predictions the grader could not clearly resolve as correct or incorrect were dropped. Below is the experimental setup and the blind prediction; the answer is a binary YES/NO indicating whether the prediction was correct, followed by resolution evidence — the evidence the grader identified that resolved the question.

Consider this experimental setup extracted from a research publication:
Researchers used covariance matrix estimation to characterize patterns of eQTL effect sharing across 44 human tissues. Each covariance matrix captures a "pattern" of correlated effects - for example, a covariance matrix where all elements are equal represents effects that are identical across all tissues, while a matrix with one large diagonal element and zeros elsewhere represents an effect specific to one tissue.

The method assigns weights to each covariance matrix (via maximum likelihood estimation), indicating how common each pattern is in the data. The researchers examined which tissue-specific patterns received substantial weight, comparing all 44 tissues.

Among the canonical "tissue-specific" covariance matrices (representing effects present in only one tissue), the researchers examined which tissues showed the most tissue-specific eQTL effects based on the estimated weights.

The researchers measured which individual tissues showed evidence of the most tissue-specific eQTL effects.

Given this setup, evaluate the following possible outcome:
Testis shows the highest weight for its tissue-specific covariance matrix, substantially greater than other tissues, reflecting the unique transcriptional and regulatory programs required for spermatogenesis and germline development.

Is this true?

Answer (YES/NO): YES